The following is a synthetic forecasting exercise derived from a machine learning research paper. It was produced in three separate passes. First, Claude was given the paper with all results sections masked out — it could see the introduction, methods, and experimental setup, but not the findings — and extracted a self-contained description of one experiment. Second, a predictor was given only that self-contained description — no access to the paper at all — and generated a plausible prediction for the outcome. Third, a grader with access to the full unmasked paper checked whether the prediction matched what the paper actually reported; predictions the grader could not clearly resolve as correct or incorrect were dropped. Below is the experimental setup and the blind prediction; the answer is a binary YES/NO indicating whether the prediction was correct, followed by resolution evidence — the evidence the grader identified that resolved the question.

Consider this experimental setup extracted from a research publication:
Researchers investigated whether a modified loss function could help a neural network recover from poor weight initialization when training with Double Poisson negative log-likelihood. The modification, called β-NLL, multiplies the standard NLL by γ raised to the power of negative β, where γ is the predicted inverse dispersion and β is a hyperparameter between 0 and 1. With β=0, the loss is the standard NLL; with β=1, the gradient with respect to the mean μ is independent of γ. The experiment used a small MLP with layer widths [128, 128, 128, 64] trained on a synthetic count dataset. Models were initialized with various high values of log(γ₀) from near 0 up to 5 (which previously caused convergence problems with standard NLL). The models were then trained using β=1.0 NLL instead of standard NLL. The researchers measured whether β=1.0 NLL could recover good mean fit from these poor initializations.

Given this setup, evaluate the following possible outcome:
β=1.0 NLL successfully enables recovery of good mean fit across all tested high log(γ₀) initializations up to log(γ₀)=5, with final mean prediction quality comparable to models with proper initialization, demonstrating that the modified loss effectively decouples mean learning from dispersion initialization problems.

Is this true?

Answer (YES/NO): NO